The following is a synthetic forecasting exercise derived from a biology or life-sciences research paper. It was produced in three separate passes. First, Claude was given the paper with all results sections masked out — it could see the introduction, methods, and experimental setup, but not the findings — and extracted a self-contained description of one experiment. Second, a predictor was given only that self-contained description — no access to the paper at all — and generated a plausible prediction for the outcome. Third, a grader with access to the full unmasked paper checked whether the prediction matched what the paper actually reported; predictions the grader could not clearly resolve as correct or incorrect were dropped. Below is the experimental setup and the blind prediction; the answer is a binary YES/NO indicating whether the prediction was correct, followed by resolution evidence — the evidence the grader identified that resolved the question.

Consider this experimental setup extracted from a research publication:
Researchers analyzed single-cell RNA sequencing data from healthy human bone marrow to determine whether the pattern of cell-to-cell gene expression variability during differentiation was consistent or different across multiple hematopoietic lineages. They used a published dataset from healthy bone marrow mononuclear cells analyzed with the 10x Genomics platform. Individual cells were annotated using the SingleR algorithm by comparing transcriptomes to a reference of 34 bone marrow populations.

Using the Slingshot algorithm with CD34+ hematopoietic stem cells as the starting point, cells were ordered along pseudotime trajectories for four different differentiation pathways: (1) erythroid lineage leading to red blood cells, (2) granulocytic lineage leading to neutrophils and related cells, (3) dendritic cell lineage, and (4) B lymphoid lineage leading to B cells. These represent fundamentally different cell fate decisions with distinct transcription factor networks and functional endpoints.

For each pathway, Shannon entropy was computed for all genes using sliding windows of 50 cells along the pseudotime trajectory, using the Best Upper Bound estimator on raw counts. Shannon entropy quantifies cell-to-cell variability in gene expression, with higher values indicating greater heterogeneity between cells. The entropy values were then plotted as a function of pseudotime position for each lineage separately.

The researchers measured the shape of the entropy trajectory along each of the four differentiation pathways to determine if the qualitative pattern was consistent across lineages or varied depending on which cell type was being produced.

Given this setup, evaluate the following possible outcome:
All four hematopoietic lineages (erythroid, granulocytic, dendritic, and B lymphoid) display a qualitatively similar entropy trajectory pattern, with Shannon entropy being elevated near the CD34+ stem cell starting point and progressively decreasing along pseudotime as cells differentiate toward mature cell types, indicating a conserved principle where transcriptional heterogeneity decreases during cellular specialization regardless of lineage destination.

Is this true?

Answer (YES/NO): NO